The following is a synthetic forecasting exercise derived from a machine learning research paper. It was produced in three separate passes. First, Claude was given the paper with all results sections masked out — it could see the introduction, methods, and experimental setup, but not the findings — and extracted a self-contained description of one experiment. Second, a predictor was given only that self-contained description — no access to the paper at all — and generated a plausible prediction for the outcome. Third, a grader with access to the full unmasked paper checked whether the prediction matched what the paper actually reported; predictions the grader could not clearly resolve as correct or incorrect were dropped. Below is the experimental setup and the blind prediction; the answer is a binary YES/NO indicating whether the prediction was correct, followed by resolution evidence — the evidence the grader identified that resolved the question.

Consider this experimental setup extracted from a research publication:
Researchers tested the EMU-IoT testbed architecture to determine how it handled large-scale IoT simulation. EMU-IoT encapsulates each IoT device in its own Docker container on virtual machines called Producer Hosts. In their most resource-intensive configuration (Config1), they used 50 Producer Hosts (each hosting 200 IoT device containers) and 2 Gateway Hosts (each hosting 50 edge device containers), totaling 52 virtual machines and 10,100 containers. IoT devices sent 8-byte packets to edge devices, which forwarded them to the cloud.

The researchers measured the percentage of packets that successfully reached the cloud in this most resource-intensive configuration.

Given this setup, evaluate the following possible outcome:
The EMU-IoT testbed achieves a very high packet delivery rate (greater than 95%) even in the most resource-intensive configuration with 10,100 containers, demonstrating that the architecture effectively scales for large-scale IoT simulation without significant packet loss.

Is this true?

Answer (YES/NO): NO